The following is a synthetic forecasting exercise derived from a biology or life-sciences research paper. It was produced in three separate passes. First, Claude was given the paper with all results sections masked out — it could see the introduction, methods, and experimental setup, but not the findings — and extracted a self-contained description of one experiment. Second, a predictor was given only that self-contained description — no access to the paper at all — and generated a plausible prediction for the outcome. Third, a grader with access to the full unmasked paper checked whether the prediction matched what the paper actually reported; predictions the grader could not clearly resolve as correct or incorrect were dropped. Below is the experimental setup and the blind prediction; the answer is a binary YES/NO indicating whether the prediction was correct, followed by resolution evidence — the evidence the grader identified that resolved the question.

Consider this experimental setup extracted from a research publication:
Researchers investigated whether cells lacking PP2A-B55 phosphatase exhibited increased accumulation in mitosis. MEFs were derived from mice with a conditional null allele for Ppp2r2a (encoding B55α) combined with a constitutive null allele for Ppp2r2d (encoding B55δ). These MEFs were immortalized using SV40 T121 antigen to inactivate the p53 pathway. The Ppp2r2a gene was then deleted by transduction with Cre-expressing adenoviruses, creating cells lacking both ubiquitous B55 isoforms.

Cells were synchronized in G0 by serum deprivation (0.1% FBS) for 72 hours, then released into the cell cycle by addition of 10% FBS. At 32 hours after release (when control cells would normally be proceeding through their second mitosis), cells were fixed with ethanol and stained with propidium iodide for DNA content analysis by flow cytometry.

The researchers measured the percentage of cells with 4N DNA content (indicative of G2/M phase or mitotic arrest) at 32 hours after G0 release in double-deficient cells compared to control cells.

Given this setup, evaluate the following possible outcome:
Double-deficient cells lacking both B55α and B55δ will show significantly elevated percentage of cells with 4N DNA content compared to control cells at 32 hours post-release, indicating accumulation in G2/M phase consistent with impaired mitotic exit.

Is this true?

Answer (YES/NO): NO